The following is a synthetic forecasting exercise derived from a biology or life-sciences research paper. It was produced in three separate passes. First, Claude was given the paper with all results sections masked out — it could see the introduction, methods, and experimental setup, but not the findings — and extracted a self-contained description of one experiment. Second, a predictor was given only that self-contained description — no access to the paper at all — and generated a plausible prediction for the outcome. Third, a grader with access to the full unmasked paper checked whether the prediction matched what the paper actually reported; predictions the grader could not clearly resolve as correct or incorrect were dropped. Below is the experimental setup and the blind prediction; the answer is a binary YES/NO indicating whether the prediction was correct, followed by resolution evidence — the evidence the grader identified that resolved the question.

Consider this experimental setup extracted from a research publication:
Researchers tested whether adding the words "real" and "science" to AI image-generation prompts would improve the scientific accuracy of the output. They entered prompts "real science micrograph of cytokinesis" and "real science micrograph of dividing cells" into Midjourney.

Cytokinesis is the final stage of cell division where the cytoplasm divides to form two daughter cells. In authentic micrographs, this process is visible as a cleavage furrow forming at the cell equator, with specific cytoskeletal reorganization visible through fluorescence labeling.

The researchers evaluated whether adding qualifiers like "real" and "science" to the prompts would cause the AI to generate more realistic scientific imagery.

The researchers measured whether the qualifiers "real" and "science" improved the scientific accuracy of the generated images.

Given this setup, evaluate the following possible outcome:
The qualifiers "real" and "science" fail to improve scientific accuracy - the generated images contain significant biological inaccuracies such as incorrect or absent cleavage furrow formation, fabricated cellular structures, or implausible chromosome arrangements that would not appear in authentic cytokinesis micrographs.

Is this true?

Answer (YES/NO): YES